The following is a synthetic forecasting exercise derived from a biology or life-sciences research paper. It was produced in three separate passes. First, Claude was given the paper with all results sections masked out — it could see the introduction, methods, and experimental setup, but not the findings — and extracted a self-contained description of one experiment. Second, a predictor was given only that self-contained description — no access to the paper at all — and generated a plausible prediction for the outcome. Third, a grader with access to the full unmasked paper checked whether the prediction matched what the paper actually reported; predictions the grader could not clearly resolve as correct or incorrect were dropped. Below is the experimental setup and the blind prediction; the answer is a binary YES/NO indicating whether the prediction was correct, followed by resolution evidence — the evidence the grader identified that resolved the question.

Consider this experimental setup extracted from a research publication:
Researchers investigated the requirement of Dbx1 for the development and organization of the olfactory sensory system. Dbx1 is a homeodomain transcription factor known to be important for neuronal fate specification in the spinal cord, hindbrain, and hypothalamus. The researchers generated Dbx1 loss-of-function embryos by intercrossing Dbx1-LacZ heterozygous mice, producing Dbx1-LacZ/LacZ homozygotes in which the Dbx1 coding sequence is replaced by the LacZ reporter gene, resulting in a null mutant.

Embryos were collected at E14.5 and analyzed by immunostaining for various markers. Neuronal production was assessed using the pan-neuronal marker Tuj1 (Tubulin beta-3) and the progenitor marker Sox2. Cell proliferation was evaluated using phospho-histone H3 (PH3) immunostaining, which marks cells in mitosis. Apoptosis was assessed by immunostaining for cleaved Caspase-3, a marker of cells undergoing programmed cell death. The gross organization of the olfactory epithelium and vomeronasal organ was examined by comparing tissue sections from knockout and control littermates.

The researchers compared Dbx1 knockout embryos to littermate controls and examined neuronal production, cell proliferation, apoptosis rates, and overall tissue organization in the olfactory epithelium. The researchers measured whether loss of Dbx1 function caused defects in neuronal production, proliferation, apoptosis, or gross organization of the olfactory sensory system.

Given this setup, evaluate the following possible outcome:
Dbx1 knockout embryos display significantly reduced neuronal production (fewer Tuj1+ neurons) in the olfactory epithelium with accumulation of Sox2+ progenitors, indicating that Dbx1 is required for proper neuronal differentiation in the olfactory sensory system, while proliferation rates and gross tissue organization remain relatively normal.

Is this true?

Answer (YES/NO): NO